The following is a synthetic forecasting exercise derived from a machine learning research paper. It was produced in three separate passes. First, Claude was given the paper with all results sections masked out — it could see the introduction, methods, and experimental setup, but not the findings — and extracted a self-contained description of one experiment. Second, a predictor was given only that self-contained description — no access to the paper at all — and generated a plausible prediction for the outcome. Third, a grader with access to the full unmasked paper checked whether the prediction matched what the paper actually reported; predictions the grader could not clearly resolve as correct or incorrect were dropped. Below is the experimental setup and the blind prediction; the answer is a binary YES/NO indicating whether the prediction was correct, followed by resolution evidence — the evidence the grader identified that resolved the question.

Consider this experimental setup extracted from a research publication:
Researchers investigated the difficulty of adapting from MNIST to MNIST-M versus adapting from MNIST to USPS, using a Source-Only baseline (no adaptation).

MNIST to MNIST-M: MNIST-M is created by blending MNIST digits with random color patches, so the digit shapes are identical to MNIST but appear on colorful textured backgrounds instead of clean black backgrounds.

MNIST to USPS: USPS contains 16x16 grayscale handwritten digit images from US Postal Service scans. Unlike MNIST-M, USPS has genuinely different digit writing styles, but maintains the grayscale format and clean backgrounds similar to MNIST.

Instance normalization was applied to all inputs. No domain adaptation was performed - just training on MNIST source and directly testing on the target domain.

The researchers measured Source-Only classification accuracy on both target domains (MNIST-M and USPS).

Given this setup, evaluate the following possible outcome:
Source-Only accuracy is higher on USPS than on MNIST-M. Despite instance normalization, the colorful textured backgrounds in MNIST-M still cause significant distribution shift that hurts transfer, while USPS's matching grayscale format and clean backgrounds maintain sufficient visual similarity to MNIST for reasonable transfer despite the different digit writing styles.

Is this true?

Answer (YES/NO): YES